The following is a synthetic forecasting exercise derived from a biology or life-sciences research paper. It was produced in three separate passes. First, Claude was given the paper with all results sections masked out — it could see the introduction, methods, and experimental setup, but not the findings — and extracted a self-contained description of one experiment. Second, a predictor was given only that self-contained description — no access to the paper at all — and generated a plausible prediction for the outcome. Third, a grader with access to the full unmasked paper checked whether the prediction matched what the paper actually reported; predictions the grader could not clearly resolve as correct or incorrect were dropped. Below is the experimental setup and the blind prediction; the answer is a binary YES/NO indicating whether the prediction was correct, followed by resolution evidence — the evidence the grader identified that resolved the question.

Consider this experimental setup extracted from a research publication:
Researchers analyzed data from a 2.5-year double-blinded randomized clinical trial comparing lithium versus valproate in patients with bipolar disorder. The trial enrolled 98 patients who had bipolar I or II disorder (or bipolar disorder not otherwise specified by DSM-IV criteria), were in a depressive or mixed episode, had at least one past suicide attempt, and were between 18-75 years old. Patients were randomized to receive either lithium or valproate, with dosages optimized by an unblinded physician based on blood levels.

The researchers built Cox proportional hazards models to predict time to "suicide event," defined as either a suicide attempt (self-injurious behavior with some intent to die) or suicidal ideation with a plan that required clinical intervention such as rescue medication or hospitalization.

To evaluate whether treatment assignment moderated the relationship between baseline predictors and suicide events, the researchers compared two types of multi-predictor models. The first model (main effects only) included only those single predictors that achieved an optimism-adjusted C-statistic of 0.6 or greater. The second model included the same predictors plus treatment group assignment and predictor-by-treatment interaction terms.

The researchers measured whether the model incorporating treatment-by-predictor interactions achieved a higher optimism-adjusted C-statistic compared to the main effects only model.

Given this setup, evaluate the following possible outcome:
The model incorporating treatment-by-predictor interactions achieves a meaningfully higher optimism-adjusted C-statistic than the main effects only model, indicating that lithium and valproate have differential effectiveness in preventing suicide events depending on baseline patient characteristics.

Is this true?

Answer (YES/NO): NO